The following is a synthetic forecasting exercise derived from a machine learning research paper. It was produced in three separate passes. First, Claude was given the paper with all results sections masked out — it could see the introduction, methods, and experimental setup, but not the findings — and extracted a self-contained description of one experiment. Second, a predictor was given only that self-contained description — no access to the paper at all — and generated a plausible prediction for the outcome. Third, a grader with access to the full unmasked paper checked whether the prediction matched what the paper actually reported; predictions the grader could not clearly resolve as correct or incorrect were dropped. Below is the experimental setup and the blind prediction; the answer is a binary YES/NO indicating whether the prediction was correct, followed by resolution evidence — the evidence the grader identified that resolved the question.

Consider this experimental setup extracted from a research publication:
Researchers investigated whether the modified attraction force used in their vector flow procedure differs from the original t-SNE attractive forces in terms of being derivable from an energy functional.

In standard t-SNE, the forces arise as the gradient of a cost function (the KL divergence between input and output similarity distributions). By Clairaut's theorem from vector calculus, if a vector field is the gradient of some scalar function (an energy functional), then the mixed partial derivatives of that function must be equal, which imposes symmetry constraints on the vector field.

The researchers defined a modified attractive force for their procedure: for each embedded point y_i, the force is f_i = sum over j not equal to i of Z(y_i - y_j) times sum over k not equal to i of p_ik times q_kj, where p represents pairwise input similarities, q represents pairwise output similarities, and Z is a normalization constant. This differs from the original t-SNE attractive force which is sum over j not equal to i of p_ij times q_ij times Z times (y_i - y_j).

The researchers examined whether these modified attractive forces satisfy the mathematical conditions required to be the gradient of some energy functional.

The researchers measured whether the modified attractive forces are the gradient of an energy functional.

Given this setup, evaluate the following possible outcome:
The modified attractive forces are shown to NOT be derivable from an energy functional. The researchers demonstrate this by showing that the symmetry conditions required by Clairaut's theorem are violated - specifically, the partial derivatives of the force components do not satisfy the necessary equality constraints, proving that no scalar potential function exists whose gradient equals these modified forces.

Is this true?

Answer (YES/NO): NO